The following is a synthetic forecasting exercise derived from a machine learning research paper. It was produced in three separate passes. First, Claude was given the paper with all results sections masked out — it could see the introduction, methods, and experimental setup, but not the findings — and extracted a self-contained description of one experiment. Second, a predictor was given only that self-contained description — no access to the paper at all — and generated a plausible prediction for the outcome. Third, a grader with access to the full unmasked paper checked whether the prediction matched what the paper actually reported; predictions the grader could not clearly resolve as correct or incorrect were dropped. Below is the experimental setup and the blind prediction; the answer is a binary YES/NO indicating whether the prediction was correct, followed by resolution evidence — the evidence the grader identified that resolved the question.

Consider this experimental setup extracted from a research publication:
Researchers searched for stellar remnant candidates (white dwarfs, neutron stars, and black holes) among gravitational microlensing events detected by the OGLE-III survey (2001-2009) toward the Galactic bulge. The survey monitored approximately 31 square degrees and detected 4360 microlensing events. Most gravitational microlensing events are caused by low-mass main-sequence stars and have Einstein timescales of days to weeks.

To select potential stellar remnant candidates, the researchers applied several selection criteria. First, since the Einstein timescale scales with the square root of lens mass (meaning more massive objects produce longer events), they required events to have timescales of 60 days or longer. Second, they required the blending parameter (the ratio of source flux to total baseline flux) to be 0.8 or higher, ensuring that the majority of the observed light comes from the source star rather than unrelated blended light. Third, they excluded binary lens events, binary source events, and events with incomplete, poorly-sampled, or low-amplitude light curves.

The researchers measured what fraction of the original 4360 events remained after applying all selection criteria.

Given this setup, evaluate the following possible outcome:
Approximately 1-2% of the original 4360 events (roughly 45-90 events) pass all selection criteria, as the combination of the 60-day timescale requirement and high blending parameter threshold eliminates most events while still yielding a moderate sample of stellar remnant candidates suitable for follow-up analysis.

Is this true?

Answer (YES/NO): YES